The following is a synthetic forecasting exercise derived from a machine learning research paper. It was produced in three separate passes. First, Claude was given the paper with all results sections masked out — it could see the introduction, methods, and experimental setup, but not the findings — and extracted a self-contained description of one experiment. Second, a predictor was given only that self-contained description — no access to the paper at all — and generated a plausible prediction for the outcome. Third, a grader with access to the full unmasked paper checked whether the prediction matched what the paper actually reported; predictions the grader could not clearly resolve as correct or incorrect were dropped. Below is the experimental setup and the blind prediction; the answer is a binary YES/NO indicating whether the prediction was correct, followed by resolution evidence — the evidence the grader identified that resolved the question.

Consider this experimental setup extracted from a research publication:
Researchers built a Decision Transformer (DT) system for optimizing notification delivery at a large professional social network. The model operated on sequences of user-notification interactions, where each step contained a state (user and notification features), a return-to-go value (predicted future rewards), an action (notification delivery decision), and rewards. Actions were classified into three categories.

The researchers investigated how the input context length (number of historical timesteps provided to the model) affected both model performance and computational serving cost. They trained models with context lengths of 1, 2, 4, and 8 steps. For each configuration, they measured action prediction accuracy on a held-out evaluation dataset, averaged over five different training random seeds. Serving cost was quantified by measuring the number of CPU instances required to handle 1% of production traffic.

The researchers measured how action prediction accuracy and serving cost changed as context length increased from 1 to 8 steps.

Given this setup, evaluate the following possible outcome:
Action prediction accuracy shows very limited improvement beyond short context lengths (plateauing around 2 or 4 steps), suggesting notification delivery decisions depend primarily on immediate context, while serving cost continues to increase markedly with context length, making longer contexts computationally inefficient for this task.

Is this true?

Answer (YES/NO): NO